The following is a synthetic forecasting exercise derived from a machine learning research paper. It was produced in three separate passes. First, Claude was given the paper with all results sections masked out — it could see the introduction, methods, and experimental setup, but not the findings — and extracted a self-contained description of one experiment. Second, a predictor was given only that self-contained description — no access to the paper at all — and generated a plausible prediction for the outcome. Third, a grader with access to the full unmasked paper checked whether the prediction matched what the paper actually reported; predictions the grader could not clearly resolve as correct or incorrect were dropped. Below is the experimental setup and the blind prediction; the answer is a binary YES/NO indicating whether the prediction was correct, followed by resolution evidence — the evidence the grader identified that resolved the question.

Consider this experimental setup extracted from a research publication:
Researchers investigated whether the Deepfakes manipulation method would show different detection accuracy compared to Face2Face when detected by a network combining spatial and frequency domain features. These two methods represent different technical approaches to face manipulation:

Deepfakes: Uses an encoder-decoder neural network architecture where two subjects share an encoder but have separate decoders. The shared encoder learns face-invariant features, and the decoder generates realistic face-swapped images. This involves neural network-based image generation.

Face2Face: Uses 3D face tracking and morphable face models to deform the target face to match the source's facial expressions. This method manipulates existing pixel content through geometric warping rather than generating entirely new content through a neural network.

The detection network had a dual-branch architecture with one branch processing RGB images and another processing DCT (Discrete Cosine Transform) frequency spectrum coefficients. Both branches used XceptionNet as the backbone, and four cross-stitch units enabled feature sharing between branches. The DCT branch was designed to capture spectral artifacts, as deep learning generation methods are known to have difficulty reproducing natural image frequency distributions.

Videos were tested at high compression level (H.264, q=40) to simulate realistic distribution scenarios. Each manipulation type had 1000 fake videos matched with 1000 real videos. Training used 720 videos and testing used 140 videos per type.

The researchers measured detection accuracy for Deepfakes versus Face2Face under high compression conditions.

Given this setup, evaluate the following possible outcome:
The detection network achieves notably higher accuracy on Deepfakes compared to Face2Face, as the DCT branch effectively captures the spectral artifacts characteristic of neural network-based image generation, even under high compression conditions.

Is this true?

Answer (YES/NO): YES